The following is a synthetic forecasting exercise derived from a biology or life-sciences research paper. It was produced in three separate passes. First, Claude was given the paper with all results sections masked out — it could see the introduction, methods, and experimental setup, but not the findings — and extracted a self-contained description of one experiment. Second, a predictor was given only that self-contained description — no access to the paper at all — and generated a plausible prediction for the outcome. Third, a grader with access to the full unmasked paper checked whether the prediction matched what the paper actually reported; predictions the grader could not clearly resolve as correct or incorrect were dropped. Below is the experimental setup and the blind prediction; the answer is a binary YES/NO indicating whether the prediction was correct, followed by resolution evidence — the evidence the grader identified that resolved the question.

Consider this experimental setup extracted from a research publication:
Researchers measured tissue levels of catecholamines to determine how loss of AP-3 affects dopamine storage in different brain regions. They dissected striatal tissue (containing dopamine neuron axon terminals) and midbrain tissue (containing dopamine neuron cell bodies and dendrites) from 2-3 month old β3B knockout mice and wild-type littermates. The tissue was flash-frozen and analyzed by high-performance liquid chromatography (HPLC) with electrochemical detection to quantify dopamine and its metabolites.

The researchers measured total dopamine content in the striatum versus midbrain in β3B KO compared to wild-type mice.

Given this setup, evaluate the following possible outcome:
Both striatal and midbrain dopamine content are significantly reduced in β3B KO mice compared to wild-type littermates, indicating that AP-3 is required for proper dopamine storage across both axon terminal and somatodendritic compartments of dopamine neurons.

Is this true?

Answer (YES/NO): NO